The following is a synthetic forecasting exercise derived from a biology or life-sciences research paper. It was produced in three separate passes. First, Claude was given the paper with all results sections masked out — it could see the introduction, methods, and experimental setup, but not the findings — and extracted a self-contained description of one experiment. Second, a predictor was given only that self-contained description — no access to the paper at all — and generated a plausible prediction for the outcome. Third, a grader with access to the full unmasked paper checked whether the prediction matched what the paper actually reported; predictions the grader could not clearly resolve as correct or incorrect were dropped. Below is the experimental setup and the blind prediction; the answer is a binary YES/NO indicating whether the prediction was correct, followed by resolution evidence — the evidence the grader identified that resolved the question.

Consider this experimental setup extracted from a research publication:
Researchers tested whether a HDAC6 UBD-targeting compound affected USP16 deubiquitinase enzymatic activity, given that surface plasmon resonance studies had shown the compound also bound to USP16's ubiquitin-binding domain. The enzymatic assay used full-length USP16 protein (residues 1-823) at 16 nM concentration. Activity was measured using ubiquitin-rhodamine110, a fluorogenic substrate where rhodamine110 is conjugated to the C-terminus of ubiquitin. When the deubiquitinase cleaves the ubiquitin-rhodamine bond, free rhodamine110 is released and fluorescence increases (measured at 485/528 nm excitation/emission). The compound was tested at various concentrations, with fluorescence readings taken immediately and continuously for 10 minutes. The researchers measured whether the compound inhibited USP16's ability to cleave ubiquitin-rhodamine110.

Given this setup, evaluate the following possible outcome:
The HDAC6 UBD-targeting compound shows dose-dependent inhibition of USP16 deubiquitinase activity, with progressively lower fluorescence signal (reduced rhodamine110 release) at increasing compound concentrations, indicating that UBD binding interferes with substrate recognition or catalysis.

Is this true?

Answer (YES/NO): NO